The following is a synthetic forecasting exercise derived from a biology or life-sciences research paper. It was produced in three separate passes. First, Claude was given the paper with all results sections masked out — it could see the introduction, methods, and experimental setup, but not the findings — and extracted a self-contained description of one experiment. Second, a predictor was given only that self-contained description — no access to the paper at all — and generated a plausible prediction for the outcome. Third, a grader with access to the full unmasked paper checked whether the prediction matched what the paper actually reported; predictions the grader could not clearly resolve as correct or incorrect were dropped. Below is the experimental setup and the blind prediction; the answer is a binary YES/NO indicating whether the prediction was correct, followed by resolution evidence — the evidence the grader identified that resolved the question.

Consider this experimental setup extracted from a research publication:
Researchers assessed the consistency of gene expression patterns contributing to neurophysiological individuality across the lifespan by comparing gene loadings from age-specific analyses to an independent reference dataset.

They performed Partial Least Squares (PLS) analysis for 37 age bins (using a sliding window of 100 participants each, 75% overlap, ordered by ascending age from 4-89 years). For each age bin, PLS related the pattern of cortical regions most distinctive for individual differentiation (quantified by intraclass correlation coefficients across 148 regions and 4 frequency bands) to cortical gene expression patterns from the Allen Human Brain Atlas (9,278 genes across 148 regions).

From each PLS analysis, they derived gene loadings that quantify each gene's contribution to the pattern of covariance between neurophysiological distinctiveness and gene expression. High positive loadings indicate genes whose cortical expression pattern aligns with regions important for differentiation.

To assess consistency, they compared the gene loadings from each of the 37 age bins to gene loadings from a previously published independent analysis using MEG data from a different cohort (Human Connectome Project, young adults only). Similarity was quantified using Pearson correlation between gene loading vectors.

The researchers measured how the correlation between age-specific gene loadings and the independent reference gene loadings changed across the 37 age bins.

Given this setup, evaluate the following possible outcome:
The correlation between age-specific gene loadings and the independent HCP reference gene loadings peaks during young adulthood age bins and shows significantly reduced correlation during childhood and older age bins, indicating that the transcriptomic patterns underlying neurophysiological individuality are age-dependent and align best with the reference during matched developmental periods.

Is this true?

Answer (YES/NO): NO